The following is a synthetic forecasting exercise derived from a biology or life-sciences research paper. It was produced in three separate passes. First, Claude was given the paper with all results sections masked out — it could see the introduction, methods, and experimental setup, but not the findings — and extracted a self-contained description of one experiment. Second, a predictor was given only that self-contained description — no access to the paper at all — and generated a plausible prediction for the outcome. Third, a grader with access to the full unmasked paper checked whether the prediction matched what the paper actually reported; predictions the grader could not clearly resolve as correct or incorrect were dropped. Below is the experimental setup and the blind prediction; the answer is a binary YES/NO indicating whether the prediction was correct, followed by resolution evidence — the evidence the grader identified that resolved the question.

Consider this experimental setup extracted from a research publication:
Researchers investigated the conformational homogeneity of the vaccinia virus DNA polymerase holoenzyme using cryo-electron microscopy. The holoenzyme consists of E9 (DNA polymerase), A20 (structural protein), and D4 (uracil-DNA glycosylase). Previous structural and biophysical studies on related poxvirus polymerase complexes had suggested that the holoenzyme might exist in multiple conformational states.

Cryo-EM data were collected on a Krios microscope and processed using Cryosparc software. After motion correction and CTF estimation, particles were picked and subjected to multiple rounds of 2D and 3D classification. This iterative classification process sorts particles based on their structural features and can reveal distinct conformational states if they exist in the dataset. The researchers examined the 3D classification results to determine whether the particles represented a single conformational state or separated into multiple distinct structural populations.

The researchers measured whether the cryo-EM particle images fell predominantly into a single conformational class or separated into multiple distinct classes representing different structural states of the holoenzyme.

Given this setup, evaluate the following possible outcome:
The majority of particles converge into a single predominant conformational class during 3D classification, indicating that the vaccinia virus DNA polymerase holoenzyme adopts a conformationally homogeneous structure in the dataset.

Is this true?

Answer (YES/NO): YES